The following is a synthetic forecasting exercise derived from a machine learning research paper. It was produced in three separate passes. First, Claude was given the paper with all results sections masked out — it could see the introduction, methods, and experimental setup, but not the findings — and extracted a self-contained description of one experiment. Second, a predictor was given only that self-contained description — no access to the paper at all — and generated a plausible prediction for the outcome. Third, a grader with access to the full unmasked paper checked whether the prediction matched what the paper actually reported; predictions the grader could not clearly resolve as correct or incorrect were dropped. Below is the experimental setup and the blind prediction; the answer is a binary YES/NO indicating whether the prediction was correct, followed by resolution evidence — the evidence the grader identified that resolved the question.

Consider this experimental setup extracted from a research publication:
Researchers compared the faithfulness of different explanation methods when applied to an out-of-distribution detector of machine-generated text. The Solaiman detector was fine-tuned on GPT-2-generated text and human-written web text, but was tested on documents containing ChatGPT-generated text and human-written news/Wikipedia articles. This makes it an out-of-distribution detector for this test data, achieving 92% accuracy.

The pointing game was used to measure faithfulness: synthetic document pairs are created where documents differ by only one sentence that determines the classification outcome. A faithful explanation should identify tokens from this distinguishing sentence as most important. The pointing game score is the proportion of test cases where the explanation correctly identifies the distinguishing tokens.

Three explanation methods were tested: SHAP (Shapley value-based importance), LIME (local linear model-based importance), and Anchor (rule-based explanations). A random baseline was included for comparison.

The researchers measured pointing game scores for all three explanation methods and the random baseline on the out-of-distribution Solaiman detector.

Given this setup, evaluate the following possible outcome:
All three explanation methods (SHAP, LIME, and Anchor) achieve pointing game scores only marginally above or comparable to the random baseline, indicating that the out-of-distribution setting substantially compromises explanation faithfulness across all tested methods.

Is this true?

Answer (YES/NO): NO